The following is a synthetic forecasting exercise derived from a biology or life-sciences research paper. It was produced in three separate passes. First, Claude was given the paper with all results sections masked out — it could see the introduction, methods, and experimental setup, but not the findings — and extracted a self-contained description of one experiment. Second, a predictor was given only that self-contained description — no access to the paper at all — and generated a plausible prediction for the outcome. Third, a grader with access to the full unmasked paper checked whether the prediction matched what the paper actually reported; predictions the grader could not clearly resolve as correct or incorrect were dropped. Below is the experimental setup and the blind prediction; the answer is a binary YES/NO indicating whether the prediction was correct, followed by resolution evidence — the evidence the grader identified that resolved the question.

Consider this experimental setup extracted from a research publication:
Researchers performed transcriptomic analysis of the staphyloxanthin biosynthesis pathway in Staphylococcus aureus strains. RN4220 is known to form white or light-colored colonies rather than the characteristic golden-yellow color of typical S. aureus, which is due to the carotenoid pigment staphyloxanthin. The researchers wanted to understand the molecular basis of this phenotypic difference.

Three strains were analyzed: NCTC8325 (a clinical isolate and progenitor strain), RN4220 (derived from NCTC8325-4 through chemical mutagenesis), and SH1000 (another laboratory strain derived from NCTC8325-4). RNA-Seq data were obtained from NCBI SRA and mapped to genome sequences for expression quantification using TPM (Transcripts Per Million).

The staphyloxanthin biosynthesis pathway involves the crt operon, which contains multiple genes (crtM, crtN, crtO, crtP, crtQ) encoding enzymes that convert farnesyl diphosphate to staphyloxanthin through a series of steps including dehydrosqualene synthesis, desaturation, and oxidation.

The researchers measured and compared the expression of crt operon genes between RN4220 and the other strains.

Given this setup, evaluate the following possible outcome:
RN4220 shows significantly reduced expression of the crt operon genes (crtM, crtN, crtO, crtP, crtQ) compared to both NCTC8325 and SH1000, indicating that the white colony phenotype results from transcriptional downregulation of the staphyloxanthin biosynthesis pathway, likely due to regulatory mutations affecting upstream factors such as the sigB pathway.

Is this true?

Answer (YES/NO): YES